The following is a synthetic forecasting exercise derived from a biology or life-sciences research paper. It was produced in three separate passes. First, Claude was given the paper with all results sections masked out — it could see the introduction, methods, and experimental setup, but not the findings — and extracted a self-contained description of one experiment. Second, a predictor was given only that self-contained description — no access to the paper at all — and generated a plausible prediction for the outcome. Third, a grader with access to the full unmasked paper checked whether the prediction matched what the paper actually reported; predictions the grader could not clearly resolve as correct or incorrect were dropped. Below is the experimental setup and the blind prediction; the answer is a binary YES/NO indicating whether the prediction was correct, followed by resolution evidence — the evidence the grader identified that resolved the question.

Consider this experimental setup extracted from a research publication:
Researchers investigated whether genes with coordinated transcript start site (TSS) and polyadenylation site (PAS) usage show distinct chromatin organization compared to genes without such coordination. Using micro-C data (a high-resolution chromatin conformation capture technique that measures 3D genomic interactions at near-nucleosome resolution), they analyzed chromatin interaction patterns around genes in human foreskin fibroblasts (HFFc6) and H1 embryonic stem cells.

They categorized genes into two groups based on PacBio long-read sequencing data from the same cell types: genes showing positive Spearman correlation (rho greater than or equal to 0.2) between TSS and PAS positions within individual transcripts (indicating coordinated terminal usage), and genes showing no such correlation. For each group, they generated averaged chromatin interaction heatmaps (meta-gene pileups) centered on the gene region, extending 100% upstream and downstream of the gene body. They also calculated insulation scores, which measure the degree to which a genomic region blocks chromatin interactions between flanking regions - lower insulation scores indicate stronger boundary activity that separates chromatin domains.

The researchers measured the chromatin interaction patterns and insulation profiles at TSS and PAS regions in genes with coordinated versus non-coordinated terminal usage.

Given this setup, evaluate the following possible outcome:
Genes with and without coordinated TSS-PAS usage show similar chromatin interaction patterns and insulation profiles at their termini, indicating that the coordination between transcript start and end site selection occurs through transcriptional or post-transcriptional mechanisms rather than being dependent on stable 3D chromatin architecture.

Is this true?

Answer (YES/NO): NO